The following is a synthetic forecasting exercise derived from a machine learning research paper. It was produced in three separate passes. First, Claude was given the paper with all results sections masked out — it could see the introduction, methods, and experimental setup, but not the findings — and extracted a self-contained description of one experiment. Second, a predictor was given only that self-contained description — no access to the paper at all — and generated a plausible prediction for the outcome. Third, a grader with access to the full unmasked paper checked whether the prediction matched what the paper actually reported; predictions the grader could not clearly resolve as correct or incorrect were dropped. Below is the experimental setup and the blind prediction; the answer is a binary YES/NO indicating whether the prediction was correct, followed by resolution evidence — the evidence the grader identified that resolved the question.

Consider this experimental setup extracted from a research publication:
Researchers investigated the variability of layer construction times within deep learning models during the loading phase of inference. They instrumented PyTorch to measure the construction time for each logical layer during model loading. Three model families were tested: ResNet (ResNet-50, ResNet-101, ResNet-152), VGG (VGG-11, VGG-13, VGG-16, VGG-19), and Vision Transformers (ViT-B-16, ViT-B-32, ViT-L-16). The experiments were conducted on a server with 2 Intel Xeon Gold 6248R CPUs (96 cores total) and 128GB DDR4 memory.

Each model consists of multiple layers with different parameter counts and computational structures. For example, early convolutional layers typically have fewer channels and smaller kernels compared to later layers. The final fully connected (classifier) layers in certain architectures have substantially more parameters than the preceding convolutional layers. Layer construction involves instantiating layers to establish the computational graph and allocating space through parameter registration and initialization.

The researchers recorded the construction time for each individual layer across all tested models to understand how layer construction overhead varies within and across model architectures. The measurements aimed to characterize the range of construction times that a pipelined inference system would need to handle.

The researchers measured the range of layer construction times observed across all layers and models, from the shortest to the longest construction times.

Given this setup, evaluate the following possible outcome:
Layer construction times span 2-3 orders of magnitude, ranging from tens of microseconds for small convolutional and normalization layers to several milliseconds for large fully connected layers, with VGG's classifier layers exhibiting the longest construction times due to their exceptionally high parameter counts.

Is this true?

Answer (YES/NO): NO